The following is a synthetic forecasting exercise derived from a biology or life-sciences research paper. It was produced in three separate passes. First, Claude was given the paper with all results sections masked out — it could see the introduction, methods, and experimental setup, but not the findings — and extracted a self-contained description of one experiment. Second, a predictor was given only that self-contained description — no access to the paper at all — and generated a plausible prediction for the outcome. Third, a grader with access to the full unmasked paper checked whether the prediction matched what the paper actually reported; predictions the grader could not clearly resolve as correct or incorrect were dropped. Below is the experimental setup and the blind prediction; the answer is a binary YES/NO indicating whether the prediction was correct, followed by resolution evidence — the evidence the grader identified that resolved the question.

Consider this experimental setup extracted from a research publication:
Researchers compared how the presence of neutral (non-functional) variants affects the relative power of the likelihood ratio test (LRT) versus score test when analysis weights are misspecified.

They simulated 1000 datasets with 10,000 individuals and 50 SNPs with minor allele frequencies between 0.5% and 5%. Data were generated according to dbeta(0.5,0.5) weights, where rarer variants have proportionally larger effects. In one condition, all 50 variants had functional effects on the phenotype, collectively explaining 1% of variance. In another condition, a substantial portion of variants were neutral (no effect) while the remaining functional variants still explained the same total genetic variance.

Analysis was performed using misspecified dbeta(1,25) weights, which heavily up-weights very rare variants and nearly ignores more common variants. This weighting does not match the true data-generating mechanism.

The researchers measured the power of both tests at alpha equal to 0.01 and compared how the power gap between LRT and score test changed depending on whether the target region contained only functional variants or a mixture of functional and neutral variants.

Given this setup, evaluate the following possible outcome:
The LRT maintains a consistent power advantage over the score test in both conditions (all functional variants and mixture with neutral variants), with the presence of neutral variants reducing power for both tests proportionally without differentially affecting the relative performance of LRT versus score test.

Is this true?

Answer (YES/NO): NO